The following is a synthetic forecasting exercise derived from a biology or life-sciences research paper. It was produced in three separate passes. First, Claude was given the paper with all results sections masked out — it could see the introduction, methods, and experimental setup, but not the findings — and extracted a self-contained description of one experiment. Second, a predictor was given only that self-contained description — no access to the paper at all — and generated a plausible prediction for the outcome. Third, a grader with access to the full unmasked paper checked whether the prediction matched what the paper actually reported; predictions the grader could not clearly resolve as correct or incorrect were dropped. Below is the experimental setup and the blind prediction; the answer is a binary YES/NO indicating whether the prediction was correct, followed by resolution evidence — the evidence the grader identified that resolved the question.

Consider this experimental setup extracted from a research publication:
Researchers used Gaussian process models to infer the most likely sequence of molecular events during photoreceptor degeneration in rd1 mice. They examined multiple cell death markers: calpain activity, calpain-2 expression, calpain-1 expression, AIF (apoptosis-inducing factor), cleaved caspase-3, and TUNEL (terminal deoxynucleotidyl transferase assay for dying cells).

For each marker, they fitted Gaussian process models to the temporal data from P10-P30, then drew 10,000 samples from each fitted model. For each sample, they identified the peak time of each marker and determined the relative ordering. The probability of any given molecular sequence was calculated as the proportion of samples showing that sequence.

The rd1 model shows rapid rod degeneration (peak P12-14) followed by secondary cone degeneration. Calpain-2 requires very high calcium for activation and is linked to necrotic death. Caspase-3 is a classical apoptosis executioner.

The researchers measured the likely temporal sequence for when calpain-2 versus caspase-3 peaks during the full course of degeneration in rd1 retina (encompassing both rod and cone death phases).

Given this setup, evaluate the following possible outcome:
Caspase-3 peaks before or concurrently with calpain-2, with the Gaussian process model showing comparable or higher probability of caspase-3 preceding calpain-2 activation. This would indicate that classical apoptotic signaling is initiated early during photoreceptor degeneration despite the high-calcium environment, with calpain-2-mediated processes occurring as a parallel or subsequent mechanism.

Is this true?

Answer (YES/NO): NO